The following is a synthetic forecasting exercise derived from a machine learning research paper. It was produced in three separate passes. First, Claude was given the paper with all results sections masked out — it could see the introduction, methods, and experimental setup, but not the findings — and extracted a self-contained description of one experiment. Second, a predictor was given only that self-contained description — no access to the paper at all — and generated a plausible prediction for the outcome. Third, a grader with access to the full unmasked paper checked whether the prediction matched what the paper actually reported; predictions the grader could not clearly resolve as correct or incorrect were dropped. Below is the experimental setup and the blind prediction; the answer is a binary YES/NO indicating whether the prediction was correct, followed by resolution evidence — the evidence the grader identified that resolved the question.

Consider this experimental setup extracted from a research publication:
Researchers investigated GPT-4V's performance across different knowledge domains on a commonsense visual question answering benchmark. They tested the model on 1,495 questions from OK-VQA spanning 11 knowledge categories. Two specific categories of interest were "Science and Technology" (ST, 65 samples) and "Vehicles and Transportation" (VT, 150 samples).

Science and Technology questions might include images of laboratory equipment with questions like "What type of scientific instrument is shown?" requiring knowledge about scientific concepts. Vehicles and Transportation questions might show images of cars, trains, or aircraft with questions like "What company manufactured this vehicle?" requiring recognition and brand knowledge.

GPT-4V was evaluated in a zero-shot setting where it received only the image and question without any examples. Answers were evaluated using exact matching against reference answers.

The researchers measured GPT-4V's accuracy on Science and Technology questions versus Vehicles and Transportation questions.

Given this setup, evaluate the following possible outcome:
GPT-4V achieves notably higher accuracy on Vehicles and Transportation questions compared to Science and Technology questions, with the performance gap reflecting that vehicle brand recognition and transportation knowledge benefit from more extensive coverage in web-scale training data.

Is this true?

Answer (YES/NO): NO